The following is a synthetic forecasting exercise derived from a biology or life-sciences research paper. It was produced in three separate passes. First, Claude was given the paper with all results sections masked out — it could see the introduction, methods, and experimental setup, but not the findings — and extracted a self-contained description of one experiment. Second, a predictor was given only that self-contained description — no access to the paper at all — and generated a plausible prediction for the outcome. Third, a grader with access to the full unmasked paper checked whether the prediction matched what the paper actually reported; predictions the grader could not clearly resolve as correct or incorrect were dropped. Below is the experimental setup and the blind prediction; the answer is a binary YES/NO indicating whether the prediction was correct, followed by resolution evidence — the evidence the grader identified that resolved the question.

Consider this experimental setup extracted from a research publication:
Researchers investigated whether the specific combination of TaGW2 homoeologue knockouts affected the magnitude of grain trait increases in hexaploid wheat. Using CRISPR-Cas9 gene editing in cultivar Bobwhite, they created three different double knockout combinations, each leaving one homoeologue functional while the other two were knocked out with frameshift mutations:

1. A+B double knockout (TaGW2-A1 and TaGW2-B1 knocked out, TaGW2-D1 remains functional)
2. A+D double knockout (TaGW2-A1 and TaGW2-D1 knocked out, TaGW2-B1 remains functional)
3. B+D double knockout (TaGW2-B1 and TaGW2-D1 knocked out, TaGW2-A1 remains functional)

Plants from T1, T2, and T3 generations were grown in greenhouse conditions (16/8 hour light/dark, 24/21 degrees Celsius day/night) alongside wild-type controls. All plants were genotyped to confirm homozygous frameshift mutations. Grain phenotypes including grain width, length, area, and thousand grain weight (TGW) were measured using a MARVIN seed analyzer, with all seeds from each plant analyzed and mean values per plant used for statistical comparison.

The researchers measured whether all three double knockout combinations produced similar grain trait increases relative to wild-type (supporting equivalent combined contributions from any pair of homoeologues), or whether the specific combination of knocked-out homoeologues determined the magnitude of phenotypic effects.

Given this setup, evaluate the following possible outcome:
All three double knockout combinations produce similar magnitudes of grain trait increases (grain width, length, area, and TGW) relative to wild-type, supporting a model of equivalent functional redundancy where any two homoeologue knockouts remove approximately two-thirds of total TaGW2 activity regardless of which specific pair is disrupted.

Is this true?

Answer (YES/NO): NO